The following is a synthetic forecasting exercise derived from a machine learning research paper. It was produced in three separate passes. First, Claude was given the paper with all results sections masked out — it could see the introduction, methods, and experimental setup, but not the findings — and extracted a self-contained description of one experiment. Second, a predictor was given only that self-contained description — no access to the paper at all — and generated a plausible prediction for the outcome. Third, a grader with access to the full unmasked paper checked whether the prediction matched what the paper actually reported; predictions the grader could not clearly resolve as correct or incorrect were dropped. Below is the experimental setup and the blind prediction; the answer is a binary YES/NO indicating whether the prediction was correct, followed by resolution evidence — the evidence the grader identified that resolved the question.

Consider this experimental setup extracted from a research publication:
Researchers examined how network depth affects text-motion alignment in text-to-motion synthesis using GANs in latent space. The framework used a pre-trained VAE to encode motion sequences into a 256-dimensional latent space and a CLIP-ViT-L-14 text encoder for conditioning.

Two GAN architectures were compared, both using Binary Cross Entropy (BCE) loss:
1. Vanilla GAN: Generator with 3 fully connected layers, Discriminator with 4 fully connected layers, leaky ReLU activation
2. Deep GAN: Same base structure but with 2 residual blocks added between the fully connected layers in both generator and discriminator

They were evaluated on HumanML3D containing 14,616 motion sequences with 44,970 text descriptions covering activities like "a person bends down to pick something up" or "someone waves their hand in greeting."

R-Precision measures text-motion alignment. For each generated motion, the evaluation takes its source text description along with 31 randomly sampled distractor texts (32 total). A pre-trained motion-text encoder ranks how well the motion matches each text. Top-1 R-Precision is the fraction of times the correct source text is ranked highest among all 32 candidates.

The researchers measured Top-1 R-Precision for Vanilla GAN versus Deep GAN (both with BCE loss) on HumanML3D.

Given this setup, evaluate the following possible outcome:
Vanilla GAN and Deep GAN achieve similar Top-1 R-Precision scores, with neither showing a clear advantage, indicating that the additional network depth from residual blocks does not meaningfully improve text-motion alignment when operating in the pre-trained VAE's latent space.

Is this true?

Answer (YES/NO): NO